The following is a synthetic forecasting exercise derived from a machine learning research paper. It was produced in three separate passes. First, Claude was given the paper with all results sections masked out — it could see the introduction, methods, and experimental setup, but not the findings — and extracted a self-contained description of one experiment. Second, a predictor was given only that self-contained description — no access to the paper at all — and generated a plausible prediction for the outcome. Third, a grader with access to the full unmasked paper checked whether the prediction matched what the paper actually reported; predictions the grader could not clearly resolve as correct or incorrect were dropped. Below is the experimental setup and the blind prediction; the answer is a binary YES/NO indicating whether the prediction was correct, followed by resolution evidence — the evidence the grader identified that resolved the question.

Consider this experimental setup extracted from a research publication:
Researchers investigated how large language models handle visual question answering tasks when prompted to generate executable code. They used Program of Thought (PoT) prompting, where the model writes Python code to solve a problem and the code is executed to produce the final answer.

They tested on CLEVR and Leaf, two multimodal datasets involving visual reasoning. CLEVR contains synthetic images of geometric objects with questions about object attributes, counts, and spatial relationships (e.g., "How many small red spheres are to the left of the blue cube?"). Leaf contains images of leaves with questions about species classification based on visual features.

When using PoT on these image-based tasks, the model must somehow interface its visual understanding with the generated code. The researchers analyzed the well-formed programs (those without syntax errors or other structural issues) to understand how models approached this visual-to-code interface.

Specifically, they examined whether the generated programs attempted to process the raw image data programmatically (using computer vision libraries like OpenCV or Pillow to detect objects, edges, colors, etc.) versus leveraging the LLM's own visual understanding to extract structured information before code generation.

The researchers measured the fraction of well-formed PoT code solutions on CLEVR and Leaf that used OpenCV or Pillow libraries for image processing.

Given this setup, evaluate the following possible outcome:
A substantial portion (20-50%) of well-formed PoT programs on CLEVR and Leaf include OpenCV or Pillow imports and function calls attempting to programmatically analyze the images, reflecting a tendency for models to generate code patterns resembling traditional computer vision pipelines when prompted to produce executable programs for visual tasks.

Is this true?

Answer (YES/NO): NO